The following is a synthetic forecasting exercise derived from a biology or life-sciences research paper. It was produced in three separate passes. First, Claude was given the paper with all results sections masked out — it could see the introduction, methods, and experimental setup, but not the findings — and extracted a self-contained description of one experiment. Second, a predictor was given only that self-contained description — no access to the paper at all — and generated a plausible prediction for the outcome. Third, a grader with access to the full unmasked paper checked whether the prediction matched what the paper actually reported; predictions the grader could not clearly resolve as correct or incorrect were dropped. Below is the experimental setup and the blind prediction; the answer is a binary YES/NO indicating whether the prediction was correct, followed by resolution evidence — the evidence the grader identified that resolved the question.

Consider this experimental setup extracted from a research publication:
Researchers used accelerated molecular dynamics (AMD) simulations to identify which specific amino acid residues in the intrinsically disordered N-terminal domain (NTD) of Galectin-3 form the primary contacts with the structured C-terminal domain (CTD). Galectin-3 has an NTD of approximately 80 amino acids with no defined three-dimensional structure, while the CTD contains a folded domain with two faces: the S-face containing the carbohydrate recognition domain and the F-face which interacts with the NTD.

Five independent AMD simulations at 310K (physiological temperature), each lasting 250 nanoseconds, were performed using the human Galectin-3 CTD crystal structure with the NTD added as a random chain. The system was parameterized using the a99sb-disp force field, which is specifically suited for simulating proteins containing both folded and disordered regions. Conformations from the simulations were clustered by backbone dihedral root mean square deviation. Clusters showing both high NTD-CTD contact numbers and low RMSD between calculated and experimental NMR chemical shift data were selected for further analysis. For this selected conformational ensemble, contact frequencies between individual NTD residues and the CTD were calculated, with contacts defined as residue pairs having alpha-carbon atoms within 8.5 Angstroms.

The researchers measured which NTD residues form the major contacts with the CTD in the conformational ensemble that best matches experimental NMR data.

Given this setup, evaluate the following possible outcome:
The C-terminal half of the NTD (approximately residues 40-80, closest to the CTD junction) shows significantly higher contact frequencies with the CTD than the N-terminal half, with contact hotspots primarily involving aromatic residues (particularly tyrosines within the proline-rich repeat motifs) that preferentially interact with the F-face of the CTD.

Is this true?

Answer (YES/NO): NO